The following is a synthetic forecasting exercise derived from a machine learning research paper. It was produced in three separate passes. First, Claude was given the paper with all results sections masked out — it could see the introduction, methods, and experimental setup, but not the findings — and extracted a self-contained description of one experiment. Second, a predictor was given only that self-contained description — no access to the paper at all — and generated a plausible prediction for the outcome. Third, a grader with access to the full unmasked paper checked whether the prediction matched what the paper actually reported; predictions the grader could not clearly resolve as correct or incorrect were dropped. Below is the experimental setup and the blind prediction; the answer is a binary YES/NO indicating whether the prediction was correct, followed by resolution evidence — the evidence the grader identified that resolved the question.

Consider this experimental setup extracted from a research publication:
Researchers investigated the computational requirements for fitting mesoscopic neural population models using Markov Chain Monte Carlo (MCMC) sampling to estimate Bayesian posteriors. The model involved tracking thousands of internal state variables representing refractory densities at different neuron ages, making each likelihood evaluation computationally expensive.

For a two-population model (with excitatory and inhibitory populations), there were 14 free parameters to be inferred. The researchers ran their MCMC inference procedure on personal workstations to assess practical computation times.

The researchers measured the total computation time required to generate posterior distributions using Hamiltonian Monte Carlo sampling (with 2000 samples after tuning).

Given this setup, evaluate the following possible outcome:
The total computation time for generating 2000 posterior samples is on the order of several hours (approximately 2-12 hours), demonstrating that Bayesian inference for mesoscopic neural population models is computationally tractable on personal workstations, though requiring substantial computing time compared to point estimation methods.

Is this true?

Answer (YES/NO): NO